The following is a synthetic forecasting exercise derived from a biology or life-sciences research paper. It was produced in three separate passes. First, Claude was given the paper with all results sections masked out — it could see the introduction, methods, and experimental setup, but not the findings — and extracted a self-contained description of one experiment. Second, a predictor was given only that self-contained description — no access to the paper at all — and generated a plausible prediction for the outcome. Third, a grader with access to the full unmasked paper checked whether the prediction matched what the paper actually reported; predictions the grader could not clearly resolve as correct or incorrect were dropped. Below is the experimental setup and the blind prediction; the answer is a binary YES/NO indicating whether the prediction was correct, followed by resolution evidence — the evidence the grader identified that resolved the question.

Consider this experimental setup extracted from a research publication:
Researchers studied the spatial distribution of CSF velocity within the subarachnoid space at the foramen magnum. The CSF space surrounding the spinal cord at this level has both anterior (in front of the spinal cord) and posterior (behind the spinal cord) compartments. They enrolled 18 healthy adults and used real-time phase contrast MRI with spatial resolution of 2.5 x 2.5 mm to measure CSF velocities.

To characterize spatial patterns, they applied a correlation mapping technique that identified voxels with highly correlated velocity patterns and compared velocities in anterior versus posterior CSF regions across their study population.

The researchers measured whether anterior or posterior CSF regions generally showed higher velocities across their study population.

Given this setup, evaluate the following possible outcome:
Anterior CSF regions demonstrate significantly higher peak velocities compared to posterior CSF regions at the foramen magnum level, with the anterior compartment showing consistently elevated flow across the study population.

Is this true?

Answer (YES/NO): YES